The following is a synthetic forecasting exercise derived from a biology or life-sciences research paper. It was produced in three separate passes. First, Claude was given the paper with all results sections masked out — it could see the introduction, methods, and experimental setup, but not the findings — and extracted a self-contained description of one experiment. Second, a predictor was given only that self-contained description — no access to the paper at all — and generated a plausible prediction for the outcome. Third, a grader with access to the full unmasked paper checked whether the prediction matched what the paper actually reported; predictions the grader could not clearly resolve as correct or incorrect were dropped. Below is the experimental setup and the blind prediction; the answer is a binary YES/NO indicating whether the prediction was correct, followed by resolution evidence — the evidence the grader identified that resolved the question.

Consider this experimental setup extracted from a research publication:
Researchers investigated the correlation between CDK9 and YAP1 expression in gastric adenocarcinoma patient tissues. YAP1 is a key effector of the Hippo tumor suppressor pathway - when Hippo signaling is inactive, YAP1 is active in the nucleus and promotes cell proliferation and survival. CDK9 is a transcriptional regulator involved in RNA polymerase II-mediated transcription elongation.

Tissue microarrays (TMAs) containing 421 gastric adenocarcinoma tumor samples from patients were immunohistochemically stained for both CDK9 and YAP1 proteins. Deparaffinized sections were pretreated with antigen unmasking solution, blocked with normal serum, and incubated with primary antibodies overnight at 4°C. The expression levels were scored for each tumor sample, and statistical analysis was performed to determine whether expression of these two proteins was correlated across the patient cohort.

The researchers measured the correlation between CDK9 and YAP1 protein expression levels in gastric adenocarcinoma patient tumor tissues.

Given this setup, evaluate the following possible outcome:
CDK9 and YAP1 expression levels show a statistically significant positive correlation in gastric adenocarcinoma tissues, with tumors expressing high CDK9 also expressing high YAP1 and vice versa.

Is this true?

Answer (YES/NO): YES